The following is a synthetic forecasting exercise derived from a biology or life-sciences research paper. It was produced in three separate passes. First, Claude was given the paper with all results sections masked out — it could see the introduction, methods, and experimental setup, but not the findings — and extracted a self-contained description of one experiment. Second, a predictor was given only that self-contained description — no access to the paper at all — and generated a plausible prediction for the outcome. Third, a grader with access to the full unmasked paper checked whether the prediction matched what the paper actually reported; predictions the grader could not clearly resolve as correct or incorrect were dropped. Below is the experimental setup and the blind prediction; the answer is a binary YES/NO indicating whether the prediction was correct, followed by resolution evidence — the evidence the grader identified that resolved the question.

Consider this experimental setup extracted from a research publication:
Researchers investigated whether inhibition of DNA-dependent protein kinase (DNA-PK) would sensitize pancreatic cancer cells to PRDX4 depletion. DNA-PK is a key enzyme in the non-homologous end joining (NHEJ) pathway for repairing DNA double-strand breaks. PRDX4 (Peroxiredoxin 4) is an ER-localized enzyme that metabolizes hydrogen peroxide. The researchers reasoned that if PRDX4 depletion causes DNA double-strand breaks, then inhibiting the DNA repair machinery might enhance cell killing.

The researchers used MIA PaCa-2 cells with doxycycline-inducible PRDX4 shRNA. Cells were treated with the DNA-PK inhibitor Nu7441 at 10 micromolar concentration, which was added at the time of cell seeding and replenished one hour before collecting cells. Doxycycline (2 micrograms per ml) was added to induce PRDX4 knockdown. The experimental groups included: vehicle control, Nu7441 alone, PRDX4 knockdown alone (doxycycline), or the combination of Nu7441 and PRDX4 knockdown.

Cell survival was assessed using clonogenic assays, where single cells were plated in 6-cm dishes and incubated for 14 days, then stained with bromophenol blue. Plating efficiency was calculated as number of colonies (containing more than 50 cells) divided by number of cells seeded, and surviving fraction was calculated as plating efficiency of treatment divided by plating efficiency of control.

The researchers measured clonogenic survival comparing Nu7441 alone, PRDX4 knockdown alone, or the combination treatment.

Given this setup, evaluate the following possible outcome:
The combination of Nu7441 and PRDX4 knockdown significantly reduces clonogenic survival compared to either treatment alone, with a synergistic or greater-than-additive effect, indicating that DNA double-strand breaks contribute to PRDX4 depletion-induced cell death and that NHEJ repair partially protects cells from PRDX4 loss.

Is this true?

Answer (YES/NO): NO